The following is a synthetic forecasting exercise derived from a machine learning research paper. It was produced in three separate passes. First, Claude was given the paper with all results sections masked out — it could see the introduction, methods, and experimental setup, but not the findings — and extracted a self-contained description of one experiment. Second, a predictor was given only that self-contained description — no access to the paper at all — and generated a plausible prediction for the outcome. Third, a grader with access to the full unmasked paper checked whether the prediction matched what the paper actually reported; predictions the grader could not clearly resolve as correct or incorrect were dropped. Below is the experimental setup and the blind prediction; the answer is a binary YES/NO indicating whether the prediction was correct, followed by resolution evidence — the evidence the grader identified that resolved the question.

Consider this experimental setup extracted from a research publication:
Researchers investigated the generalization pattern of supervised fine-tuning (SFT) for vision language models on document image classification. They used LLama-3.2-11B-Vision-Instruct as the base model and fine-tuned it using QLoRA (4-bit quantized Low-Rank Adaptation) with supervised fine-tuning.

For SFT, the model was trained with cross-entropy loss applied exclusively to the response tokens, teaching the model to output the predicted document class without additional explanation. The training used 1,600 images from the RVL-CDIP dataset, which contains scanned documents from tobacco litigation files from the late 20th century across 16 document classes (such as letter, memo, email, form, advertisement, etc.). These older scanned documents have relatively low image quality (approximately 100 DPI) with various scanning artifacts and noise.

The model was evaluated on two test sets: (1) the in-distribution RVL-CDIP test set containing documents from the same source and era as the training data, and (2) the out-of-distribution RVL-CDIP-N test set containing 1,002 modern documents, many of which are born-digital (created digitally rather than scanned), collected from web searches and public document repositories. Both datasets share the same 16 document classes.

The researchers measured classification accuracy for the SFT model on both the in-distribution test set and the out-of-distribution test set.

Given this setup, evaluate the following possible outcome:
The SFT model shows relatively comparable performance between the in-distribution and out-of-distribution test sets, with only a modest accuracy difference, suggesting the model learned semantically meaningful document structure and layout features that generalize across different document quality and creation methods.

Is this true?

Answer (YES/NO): NO